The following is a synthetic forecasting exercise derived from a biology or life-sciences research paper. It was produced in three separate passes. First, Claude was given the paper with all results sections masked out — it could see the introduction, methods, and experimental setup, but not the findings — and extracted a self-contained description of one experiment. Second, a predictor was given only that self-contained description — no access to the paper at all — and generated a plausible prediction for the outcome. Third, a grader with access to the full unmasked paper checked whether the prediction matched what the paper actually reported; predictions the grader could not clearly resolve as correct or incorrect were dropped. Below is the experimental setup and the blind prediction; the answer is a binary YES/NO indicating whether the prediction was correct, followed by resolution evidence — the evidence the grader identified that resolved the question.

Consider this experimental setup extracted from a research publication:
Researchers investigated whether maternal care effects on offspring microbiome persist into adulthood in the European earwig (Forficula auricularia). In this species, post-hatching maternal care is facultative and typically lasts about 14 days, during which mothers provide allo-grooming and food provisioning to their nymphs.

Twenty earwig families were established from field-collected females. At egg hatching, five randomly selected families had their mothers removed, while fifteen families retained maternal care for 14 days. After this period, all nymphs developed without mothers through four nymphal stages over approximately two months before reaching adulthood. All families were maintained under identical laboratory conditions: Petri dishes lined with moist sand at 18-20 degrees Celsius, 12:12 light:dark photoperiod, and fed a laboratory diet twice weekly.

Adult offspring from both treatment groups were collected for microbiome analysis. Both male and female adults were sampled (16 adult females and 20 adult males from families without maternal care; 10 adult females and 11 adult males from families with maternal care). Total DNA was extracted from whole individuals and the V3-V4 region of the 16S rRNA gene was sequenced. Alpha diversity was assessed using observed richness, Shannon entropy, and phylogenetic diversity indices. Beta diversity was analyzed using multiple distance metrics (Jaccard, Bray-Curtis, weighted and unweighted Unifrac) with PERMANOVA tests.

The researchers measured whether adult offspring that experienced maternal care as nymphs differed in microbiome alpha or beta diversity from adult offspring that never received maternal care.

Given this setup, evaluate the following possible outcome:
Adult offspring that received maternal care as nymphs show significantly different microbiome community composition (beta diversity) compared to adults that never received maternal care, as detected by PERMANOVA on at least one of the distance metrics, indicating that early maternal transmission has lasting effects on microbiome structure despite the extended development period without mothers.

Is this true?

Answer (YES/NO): YES